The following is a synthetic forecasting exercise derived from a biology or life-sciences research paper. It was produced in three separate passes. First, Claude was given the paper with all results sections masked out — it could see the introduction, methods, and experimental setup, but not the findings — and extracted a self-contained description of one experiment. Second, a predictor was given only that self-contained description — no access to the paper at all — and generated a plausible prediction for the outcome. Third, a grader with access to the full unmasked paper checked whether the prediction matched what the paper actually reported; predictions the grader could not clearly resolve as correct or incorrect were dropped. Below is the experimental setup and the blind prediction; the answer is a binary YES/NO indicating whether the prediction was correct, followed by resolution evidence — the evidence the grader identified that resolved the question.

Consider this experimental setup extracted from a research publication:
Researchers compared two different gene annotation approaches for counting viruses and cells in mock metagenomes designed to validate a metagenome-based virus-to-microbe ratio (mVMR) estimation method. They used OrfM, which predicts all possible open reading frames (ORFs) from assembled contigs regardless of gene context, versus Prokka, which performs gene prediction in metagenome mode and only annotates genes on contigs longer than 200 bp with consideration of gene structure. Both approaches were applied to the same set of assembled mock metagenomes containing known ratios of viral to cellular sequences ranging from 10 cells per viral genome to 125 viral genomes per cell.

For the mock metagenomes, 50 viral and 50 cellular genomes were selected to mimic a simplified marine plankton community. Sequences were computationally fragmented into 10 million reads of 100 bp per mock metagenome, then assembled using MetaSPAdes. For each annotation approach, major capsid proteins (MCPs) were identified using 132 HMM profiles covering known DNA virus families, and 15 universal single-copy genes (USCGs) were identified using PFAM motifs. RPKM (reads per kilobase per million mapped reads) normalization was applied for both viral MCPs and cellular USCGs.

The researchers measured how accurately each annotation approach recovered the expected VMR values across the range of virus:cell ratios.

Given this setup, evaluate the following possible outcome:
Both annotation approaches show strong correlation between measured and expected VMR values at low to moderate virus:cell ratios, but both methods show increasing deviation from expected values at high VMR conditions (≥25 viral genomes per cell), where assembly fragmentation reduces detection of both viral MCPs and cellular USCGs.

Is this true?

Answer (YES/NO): NO